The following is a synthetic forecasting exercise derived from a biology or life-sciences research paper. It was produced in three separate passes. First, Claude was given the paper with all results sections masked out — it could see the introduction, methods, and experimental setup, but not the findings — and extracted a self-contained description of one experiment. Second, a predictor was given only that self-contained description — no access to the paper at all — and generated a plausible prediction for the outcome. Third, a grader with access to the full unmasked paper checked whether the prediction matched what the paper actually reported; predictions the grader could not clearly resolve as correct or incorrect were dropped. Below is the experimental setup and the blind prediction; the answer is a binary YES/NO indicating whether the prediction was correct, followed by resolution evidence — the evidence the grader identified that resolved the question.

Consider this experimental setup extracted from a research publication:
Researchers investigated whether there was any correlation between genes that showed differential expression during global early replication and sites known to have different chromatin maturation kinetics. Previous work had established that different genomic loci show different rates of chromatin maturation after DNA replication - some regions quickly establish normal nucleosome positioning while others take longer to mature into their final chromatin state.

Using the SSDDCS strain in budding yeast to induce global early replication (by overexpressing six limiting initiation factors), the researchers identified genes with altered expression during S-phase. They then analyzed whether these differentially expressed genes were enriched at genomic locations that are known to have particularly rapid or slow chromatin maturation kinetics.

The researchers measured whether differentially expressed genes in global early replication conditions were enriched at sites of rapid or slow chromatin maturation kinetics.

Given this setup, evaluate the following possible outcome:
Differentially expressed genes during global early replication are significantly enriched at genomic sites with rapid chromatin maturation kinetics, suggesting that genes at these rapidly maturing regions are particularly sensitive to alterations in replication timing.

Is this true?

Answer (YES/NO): NO